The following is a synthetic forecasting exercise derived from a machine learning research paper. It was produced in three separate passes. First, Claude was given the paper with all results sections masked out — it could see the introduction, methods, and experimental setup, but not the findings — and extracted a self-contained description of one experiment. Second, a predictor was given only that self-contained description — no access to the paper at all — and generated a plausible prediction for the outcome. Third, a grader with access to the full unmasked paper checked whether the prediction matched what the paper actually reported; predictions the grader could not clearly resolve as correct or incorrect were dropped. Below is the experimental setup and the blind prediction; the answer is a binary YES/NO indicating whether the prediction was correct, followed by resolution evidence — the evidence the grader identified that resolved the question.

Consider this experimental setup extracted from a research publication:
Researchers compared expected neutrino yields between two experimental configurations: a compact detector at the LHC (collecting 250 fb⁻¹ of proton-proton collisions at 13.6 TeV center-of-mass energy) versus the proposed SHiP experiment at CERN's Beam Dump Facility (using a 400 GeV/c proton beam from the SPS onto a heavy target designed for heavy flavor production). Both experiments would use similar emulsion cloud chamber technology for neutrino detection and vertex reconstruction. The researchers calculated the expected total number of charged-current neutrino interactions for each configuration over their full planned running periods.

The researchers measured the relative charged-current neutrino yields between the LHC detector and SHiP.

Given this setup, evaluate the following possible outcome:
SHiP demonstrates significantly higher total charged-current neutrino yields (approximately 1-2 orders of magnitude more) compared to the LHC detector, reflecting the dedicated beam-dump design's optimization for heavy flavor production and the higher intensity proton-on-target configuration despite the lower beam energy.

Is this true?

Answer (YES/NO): NO